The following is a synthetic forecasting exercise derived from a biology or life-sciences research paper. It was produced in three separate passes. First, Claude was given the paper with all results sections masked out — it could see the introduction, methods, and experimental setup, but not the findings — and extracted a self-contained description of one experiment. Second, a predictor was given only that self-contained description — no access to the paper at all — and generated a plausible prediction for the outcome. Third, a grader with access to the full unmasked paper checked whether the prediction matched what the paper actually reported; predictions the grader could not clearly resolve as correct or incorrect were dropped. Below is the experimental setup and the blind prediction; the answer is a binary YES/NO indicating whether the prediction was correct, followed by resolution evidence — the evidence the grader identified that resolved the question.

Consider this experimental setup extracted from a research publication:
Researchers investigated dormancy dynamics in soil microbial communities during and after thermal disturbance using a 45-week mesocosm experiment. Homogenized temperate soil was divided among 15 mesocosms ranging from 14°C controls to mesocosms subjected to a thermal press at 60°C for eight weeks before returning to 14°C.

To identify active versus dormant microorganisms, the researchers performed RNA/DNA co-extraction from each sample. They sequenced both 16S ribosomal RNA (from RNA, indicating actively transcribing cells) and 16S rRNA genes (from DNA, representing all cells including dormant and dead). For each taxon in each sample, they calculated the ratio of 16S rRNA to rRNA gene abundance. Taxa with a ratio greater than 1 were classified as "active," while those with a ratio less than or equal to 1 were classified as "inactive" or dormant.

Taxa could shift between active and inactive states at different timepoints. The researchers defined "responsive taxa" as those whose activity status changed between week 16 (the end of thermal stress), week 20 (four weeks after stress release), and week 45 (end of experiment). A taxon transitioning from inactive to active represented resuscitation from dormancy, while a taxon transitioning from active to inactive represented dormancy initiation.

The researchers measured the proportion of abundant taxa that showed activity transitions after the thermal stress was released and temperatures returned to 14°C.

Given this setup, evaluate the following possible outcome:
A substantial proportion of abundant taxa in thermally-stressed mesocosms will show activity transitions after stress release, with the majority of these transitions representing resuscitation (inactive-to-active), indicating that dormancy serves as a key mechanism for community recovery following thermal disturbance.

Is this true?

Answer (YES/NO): NO